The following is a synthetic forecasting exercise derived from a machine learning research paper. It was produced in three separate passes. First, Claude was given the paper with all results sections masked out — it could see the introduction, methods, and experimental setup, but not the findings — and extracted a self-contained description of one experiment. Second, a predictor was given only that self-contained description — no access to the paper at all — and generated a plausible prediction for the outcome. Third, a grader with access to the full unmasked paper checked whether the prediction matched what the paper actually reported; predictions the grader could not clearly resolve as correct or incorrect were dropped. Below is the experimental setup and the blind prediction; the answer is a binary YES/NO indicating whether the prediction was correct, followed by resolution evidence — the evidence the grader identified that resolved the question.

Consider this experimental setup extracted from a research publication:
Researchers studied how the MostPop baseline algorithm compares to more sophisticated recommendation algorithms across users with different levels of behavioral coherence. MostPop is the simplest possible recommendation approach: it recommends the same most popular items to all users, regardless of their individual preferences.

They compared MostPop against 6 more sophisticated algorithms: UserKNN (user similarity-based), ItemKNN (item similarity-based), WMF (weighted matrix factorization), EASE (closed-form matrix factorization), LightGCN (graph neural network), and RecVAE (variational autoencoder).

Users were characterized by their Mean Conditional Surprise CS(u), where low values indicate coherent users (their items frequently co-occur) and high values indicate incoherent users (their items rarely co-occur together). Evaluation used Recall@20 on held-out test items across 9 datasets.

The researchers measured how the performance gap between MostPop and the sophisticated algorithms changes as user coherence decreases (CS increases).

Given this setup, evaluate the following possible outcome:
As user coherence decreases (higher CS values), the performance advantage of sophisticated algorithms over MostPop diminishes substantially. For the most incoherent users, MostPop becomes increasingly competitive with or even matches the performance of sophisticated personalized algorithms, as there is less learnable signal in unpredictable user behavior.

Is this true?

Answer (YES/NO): YES